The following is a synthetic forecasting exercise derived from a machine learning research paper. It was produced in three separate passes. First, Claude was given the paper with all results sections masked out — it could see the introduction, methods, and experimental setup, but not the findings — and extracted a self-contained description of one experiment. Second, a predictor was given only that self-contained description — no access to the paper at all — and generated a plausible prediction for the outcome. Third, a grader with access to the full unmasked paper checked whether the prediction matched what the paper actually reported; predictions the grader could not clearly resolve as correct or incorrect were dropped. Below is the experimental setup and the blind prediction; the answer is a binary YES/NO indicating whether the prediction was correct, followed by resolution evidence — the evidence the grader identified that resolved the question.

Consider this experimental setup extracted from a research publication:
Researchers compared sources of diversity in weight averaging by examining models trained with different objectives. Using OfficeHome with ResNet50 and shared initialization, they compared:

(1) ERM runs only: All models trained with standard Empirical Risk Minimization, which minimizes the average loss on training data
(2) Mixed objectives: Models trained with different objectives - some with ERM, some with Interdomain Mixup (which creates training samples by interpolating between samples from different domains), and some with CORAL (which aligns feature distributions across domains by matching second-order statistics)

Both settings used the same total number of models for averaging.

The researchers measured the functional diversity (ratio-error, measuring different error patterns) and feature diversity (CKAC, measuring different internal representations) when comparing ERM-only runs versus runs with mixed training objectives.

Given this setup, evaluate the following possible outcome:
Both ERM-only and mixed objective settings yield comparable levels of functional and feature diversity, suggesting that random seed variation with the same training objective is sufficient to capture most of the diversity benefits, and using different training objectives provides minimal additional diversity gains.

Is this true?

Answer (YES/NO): NO